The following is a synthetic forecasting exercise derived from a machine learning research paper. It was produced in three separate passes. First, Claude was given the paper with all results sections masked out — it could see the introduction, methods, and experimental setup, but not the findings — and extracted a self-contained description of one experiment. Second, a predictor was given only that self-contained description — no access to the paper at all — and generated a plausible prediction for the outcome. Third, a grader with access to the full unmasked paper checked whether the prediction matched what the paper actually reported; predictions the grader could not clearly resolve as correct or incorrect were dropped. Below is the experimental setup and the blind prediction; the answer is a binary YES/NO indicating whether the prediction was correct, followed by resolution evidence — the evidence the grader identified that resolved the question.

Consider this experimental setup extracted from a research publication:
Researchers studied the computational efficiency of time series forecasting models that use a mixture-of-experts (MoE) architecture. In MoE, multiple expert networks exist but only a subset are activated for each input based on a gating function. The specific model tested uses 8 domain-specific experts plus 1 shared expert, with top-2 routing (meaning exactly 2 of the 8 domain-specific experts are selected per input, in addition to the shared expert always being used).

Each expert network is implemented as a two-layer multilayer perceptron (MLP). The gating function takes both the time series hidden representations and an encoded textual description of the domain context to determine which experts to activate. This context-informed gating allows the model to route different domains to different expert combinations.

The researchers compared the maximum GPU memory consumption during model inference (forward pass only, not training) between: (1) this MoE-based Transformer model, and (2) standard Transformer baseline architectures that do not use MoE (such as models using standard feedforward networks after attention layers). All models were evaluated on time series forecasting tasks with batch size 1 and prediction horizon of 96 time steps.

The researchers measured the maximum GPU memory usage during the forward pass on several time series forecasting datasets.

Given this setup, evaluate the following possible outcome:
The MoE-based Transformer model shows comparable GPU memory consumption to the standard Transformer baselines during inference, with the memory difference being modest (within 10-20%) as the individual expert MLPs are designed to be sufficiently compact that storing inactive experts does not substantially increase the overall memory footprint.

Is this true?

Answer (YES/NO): NO